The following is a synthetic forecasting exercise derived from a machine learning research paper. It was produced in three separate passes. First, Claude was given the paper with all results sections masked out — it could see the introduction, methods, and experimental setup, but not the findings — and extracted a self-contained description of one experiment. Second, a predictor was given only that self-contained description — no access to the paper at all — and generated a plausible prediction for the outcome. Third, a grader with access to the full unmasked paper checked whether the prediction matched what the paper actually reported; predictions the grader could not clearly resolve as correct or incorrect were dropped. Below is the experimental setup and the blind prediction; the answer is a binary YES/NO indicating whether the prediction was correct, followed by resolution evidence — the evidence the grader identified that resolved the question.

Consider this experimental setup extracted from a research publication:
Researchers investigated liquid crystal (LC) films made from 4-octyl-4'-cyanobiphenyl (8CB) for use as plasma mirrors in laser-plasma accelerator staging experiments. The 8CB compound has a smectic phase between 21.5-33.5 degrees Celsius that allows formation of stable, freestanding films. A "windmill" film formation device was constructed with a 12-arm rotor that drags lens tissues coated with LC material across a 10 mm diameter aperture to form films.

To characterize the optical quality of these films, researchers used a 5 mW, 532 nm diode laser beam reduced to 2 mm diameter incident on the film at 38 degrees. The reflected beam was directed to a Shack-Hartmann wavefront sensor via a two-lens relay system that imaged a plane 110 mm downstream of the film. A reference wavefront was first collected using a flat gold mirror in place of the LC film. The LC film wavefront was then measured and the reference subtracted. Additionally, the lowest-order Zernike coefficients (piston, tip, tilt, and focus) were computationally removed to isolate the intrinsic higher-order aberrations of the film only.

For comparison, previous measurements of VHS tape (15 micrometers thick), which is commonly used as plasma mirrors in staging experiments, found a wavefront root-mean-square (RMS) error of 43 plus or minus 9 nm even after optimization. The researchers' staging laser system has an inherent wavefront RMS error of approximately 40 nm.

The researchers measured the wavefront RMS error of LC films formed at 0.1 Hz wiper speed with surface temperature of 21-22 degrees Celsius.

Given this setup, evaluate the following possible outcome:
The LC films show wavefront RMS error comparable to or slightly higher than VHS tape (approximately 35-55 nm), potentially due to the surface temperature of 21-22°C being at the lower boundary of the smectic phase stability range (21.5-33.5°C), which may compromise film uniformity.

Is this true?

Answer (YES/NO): NO